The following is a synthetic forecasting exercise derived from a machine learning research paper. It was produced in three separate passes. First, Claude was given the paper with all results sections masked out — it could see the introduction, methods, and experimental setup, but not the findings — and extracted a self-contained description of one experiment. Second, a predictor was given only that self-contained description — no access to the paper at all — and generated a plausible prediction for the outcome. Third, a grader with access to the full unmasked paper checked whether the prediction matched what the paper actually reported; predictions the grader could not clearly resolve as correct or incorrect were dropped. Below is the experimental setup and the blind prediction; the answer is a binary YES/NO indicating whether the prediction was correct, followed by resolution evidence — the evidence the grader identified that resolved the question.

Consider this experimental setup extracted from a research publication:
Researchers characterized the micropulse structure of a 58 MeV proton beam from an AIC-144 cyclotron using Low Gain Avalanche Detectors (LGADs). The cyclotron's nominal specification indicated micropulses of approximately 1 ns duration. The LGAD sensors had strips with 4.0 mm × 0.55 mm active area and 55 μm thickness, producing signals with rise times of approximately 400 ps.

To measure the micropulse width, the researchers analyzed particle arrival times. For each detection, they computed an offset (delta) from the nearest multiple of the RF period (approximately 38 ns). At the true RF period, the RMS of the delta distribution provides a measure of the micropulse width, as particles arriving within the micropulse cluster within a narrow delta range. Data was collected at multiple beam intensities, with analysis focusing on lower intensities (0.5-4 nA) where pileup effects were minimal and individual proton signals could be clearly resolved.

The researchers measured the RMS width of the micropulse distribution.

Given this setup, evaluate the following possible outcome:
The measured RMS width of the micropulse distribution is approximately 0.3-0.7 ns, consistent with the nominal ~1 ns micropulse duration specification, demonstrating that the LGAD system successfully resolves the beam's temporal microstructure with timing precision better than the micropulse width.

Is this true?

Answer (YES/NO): NO